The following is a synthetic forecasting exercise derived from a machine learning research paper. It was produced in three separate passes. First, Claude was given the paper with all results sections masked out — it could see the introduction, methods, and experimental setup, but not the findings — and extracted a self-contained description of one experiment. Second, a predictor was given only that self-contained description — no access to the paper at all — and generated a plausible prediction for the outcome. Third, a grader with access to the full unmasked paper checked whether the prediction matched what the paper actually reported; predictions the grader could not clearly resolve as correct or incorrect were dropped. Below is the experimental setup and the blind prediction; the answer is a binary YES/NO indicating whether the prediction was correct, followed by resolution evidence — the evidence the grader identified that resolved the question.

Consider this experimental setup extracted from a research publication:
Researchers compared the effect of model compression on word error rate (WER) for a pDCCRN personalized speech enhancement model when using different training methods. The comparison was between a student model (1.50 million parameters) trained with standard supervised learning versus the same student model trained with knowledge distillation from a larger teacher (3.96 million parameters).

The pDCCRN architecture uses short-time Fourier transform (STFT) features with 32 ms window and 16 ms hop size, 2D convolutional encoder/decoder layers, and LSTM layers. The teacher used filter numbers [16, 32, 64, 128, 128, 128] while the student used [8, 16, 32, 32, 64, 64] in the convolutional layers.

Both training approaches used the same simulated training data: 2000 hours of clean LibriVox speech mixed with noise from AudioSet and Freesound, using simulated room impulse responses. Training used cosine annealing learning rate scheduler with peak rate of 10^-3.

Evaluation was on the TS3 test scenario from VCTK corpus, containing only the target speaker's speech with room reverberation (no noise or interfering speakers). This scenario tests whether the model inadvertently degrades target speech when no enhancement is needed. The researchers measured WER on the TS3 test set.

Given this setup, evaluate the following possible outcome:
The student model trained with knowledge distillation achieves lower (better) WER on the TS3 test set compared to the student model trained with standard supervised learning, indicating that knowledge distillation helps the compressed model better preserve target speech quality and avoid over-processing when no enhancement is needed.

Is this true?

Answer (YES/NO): YES